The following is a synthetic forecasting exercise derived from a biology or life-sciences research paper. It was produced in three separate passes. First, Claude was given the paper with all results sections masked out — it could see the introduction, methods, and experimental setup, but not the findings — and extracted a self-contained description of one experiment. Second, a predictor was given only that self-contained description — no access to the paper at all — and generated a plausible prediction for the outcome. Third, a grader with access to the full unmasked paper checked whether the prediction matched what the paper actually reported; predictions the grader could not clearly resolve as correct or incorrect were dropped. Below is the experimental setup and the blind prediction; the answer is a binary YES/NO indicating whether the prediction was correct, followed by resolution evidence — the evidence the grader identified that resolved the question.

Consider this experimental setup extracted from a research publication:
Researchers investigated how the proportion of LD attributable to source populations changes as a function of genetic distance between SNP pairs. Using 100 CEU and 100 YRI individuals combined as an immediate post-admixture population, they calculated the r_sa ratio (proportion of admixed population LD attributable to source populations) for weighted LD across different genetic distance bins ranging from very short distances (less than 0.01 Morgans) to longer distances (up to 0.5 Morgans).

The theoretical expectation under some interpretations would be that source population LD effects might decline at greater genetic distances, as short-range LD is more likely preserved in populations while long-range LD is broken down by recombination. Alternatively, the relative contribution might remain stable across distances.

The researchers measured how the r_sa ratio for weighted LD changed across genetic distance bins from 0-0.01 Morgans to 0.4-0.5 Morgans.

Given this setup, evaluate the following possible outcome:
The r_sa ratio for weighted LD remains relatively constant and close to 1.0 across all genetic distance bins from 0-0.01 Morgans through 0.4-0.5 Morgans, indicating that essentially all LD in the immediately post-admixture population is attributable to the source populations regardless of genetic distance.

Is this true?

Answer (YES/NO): NO